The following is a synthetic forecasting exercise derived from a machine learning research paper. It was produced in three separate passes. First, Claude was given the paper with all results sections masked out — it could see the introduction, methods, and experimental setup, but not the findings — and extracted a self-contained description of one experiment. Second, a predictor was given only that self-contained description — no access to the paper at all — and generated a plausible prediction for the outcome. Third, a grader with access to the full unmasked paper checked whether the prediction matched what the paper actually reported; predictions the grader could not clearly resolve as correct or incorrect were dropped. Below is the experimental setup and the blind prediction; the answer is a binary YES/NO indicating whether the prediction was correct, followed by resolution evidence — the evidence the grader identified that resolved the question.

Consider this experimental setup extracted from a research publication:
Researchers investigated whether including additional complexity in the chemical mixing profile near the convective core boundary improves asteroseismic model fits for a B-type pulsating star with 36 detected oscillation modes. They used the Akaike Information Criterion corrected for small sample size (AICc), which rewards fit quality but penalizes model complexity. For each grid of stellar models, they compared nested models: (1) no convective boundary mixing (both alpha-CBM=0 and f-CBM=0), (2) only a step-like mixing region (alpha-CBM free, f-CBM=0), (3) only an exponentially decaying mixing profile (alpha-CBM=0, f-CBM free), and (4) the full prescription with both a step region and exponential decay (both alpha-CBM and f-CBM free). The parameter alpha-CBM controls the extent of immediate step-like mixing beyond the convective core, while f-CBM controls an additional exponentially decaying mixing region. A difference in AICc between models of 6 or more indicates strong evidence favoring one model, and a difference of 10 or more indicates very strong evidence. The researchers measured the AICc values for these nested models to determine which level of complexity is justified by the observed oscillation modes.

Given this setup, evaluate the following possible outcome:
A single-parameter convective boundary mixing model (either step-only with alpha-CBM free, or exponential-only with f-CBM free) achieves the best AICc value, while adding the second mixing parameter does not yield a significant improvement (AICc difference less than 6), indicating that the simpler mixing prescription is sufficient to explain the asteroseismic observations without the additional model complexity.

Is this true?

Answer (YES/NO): NO